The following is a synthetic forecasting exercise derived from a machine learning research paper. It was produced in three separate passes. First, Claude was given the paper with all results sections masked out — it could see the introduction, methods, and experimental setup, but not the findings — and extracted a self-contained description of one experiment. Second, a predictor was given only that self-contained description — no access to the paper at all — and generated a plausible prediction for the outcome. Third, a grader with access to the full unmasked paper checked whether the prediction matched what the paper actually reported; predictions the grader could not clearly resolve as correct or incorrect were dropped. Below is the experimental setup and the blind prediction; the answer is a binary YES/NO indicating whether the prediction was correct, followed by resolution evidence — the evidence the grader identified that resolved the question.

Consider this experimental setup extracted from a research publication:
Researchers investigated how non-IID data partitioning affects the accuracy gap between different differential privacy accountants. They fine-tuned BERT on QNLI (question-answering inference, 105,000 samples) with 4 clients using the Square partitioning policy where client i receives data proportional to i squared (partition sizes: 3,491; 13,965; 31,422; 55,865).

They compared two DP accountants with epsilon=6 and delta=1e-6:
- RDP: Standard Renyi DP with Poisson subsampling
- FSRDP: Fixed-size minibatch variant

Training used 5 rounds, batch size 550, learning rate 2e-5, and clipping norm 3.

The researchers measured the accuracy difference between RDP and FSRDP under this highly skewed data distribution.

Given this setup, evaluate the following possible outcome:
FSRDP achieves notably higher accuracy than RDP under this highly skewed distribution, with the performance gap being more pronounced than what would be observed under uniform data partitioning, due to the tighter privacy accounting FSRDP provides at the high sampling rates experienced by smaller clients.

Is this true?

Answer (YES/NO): NO